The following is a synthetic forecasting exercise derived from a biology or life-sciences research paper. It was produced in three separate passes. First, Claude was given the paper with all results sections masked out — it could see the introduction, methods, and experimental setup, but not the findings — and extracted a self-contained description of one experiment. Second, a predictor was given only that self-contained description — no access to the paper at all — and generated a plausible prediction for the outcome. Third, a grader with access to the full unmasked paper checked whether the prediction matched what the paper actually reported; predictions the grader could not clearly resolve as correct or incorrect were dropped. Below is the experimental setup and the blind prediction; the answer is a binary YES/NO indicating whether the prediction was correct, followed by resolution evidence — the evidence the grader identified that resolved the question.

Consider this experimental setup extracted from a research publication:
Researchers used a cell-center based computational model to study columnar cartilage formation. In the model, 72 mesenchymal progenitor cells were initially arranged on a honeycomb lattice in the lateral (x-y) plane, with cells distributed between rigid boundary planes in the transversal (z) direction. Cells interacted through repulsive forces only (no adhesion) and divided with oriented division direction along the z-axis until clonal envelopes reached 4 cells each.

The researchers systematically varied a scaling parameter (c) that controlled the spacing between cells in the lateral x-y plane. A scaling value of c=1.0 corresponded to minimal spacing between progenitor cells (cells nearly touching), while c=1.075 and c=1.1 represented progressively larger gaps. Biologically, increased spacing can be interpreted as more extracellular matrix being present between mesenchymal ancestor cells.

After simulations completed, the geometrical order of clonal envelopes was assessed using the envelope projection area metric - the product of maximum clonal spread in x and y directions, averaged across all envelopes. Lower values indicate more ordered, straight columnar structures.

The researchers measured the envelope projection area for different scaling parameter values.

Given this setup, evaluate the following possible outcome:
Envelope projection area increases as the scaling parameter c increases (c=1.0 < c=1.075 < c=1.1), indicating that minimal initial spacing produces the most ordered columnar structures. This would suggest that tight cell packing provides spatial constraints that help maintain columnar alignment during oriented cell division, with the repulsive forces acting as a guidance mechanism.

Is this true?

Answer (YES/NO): NO